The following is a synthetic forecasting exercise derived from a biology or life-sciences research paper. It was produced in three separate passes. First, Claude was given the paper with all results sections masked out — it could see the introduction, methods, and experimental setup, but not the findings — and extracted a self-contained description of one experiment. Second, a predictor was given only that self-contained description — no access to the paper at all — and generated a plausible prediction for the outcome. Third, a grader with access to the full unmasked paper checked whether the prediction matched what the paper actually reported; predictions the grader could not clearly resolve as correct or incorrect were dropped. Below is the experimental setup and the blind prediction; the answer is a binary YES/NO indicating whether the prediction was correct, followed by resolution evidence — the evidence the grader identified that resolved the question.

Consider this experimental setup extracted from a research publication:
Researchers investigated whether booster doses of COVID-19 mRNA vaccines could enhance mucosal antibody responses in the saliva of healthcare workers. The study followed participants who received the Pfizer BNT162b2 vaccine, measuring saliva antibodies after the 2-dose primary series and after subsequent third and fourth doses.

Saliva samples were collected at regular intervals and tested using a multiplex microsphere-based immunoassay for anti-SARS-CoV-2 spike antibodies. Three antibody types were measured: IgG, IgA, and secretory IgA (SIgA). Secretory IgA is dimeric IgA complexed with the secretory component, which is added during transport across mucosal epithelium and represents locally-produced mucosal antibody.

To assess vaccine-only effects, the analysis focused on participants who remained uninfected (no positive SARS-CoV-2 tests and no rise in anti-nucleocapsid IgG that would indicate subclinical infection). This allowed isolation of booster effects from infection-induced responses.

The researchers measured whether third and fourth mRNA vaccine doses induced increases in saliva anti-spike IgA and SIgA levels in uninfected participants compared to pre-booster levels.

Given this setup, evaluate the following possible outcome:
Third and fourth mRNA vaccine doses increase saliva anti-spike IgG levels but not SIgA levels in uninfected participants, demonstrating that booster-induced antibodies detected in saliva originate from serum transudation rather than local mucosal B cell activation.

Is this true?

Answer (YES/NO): YES